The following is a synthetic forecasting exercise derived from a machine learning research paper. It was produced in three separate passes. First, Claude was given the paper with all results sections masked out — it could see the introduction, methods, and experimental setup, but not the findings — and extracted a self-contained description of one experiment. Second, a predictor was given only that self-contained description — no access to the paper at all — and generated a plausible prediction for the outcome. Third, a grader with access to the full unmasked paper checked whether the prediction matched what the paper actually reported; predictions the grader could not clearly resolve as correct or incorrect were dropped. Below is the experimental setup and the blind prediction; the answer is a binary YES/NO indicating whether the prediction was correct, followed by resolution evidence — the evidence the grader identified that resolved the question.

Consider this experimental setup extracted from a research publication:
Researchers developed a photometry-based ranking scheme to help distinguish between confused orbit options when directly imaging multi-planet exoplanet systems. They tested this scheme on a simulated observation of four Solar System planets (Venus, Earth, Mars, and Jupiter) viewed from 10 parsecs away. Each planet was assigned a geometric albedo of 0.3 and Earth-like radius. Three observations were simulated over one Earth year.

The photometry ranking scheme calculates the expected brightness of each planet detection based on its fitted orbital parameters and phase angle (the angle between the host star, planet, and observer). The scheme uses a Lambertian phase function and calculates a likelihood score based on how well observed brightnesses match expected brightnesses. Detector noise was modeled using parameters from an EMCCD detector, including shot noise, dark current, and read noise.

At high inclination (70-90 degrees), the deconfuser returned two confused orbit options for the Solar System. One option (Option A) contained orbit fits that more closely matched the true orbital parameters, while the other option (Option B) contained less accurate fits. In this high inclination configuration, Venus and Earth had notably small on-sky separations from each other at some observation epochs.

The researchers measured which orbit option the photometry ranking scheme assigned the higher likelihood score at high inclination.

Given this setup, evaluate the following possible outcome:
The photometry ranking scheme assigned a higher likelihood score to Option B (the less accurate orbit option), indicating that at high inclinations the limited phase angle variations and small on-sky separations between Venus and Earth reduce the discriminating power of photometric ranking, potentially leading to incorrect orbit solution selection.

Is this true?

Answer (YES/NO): YES